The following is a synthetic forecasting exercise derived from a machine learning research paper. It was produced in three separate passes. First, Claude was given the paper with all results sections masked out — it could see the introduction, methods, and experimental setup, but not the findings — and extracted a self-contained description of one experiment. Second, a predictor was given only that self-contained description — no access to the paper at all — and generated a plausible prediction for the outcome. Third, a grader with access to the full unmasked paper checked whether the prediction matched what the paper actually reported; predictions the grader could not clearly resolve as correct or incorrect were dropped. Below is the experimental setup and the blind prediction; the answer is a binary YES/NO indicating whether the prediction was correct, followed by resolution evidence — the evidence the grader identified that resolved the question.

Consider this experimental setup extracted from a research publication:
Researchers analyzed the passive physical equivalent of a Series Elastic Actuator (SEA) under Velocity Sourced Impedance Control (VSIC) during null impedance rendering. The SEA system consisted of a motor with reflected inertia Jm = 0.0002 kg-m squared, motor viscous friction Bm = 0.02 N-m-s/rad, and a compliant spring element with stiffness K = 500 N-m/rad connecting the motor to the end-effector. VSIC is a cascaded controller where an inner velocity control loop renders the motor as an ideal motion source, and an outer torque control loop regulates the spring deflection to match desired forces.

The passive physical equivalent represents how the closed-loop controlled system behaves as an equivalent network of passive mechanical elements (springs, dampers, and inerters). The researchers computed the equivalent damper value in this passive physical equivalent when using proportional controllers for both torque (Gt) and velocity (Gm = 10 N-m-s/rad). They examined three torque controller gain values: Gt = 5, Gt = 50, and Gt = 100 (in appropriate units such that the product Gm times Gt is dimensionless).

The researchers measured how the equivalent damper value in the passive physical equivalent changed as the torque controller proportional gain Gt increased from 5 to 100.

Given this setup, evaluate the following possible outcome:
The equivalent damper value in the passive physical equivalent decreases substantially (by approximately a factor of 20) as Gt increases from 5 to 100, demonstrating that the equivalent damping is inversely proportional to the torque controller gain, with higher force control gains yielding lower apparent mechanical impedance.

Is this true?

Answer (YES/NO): YES